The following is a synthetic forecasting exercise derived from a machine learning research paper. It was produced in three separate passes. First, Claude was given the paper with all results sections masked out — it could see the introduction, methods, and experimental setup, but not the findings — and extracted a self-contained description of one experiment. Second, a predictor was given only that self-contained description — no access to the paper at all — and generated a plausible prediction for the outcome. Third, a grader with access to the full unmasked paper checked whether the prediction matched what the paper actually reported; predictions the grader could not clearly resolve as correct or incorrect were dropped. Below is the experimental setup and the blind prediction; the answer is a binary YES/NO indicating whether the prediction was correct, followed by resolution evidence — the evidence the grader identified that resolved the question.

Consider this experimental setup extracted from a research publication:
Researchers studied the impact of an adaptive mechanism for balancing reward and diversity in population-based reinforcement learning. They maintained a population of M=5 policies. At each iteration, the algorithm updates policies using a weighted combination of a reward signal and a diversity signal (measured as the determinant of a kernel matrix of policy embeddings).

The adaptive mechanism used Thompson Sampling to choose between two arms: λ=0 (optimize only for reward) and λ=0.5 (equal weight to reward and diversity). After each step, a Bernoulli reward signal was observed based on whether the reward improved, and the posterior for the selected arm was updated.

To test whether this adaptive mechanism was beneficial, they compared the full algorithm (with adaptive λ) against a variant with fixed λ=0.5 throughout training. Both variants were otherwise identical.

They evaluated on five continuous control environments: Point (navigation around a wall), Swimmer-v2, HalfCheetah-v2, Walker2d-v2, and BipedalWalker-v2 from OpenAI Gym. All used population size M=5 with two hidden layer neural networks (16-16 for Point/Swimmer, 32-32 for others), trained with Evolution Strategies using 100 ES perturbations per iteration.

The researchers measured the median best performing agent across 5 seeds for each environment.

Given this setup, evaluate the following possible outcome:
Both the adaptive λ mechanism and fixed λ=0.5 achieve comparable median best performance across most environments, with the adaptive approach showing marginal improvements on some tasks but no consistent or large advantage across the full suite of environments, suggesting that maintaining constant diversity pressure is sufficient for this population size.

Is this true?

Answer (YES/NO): NO